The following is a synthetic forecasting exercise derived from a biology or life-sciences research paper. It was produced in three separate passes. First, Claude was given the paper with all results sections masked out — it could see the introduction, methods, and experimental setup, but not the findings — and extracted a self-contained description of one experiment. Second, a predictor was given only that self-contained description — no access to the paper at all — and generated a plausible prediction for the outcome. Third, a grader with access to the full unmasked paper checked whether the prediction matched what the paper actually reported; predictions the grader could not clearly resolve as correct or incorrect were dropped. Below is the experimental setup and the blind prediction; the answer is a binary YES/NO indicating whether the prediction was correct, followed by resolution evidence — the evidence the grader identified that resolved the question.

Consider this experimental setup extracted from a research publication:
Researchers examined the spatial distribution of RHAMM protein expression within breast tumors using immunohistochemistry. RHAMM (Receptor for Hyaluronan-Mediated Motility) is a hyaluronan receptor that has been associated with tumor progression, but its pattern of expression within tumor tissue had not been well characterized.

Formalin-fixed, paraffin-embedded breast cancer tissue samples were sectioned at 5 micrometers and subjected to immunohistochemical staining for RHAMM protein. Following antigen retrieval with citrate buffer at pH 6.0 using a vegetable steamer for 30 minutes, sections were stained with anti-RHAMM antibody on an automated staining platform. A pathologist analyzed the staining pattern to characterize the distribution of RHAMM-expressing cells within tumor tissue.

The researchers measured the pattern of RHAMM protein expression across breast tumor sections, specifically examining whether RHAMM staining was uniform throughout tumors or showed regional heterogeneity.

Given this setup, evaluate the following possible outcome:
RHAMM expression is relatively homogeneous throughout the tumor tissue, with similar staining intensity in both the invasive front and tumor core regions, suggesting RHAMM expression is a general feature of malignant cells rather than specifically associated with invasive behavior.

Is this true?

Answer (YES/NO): NO